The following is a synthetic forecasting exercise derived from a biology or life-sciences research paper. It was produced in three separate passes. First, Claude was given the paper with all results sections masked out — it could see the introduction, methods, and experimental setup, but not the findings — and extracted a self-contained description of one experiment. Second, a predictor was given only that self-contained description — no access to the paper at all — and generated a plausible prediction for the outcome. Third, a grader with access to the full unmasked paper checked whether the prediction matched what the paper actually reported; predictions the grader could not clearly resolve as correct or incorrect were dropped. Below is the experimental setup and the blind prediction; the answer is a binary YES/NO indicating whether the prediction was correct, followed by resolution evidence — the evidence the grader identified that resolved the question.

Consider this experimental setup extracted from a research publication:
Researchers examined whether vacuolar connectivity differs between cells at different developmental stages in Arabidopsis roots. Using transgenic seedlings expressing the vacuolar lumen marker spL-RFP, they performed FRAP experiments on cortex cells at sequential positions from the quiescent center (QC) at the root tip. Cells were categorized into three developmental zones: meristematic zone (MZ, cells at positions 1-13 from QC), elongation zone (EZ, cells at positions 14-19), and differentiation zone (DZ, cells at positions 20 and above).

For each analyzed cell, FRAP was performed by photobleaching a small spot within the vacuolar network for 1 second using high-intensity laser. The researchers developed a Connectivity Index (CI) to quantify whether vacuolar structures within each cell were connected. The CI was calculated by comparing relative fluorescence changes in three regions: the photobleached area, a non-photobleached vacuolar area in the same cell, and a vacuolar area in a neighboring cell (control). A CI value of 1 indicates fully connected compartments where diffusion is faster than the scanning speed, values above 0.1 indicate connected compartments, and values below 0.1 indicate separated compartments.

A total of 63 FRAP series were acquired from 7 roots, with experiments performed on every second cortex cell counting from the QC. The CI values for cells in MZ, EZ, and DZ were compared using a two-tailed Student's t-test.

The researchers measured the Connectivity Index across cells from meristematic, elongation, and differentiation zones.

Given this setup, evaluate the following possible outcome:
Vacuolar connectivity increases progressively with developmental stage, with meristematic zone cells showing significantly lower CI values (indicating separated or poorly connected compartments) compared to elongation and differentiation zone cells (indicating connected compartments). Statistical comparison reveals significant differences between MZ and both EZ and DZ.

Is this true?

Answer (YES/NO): NO